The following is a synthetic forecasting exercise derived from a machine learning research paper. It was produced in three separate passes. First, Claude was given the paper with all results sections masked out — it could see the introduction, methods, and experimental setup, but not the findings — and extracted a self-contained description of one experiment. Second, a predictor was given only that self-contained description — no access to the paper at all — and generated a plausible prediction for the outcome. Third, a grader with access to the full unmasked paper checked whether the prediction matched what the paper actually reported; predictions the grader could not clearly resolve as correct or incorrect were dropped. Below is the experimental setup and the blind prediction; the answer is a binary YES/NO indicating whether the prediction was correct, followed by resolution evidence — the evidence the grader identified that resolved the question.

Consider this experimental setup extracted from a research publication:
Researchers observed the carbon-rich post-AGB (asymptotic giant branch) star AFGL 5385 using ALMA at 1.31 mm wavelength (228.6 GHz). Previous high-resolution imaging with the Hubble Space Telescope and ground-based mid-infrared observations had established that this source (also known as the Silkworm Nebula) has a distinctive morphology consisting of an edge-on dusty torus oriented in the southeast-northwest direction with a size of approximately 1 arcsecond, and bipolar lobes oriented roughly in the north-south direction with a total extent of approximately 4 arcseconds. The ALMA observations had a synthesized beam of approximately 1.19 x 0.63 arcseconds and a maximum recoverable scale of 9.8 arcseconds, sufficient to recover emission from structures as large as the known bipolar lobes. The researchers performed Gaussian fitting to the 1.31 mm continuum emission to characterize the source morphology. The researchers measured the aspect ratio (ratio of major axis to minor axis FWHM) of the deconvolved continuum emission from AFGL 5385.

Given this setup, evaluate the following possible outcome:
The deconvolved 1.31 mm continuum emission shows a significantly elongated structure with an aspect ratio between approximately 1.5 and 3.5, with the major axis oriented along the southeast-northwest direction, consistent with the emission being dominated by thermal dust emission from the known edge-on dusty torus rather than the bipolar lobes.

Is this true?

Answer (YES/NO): NO